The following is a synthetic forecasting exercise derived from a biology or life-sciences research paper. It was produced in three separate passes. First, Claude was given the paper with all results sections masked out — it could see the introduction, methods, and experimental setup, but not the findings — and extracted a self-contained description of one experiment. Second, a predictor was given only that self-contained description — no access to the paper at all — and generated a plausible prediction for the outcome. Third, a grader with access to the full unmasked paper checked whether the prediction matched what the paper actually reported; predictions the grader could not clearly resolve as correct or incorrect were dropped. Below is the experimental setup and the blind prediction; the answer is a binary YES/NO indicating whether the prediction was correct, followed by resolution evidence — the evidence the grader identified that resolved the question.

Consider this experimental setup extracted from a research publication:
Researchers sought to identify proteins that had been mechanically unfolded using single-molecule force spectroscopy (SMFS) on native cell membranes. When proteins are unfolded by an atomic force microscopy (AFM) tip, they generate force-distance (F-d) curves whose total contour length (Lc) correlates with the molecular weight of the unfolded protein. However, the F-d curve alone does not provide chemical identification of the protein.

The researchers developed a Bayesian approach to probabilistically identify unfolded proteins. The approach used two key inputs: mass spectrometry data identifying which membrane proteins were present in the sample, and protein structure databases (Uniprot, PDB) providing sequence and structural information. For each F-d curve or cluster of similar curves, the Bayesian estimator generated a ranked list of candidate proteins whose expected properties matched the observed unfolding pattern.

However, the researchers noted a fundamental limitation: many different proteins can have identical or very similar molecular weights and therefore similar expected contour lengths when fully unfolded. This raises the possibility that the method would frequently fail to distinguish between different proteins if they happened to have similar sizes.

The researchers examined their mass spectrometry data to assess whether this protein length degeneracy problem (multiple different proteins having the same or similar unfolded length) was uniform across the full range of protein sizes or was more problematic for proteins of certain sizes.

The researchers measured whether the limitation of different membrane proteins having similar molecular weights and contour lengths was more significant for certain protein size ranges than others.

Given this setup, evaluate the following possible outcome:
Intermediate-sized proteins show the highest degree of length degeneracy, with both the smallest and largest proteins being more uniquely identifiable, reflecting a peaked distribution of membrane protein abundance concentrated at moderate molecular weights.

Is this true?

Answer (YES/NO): NO